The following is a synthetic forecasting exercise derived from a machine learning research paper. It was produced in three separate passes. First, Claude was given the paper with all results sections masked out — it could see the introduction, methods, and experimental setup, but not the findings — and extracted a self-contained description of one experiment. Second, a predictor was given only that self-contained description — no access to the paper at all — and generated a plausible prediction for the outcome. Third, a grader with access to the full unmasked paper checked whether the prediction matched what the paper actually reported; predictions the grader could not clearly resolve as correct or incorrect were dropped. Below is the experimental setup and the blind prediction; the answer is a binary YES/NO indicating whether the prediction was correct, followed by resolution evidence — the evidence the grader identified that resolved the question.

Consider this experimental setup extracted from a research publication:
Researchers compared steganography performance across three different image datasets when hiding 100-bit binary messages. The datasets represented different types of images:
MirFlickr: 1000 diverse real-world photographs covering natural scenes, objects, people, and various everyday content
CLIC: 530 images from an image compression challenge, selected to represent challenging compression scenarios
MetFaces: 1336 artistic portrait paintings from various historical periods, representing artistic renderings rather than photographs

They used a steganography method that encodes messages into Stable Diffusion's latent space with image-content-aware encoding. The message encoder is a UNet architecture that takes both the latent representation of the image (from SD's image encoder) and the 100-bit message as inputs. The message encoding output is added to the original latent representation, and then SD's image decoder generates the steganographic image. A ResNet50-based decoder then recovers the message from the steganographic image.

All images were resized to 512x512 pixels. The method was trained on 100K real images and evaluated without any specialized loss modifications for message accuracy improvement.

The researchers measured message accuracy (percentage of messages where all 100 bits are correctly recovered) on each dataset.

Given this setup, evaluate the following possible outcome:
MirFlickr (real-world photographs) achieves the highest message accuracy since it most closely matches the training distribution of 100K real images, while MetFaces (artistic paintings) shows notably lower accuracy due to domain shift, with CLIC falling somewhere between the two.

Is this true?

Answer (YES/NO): NO